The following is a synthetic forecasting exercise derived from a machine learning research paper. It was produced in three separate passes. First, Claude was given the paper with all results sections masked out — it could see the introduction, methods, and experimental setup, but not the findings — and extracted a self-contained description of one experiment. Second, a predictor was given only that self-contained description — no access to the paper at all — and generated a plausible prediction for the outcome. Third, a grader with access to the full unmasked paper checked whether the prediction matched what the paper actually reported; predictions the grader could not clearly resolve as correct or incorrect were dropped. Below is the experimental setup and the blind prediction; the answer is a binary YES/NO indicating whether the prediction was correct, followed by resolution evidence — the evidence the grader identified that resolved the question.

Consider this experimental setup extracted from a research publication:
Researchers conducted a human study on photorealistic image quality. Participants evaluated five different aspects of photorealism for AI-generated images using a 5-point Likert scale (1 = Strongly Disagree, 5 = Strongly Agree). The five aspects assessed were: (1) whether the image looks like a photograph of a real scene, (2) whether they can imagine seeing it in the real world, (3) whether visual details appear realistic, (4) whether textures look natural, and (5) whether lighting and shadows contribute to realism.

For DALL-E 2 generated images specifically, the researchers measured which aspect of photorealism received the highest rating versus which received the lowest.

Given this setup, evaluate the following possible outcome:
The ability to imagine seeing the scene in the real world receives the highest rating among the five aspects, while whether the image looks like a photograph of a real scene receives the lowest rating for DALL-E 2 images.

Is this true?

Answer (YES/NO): NO